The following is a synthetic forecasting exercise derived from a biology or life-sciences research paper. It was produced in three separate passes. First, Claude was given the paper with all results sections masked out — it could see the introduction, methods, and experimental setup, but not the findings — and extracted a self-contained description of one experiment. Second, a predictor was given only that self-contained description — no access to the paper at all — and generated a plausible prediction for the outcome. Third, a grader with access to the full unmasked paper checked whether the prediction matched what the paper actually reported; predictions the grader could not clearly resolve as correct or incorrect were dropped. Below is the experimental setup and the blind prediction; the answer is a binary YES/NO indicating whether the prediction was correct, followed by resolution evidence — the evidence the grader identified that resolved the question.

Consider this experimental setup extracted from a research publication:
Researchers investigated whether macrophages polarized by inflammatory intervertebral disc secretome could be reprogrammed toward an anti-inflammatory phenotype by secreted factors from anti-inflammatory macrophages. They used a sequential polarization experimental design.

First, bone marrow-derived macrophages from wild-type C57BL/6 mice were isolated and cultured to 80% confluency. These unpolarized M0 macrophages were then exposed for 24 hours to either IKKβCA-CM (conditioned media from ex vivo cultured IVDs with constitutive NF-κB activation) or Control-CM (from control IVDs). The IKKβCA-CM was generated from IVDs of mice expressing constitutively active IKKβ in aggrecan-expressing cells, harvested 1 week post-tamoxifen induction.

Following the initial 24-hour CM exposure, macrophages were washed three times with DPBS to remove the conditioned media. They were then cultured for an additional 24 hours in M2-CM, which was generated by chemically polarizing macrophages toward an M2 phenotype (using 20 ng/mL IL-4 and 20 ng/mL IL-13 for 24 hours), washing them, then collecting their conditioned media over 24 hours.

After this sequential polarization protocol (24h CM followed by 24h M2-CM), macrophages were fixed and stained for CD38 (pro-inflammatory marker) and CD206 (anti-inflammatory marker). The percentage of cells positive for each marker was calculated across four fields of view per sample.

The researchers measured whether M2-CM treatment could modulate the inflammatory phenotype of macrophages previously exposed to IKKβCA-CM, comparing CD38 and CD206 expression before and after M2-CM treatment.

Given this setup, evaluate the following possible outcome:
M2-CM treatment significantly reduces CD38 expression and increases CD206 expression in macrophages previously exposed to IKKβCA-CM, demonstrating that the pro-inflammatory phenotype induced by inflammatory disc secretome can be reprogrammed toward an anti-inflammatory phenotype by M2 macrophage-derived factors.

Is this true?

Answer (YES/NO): YES